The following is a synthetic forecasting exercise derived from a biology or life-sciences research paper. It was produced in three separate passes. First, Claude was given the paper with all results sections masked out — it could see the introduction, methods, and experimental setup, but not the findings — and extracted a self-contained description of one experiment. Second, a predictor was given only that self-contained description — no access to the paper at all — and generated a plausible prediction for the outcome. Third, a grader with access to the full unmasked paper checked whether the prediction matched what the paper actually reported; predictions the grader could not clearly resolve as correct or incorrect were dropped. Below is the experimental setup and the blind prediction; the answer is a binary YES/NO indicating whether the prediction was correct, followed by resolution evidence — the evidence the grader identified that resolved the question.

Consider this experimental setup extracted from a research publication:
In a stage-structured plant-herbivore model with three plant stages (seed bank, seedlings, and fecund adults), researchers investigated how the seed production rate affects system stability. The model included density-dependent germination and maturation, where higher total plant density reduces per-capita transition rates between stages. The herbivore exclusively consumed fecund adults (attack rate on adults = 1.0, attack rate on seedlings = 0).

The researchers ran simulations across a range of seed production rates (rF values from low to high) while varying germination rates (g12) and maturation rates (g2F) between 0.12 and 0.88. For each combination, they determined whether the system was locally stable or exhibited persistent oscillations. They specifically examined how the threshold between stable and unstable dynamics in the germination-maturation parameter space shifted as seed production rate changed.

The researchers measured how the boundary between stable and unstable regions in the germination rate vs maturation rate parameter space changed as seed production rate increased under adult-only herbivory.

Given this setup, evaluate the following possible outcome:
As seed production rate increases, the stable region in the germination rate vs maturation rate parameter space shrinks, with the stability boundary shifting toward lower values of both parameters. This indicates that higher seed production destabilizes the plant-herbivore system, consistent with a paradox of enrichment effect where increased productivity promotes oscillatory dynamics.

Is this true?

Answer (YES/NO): NO